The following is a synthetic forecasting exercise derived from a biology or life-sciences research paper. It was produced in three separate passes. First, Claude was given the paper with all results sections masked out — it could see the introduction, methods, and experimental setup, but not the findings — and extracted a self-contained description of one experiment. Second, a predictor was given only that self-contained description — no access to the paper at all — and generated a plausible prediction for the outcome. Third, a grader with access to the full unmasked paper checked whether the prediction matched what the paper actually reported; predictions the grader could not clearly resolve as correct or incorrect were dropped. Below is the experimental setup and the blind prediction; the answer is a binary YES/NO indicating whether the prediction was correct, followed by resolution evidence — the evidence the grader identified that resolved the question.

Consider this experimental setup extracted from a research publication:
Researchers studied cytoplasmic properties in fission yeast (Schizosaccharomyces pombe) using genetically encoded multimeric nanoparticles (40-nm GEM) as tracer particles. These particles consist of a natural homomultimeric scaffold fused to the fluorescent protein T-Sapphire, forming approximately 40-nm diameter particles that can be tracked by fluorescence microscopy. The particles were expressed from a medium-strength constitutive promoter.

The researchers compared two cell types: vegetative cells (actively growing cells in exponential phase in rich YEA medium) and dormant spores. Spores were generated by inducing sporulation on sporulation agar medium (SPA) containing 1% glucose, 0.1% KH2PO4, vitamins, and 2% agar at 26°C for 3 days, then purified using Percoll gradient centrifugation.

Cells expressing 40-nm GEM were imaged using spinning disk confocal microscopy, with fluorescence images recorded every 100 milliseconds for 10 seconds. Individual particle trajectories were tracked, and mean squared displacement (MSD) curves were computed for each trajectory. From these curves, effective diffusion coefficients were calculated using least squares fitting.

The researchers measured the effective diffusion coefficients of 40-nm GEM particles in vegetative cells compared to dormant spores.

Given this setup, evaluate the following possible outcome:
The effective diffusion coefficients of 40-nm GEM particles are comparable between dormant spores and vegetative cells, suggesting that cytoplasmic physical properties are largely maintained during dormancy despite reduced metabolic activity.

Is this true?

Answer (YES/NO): NO